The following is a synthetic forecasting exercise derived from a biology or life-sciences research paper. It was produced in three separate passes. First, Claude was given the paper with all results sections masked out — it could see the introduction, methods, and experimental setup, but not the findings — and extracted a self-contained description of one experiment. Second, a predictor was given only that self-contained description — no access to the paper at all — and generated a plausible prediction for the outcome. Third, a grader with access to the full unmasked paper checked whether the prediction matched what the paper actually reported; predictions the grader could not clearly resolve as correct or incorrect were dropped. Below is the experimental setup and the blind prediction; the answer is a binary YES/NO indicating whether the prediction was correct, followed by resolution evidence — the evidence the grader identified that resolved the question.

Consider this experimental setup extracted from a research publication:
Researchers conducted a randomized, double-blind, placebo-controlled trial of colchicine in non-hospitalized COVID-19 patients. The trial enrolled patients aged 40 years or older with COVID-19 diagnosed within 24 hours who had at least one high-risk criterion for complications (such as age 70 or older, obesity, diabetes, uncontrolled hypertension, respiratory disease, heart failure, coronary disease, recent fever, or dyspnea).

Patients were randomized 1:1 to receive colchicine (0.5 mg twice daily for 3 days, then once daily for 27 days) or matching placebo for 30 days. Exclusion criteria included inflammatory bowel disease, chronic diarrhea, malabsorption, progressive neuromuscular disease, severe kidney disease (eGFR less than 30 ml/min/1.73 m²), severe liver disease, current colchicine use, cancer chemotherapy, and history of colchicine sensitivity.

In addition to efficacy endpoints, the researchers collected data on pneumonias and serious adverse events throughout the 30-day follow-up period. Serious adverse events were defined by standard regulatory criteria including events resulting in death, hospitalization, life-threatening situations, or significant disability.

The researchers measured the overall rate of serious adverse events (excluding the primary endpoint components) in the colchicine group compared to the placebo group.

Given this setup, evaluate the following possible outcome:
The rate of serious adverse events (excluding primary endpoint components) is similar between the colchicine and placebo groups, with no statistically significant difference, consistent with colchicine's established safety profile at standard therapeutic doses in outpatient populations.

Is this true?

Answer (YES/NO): NO